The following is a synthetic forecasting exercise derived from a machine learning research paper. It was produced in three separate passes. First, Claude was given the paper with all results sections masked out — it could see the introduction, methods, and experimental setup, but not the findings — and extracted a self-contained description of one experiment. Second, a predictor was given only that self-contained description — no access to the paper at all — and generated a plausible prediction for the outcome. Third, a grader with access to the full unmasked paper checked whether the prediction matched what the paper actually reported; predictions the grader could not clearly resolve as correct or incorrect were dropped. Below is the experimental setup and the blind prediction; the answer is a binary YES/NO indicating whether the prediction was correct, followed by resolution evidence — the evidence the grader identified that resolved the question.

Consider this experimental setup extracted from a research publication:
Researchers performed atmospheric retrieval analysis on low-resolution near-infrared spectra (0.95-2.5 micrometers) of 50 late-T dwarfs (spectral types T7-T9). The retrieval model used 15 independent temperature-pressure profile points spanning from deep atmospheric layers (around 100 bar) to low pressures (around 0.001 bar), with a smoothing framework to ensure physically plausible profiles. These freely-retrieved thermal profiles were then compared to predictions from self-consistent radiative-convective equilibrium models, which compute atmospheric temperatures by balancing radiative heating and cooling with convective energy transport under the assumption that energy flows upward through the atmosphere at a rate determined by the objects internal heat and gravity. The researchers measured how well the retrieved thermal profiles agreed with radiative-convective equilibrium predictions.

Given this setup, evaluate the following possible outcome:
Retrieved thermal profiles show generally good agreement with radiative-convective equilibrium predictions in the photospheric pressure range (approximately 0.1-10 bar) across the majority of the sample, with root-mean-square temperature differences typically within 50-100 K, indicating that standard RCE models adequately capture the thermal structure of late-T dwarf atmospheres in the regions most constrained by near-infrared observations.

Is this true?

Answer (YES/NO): NO